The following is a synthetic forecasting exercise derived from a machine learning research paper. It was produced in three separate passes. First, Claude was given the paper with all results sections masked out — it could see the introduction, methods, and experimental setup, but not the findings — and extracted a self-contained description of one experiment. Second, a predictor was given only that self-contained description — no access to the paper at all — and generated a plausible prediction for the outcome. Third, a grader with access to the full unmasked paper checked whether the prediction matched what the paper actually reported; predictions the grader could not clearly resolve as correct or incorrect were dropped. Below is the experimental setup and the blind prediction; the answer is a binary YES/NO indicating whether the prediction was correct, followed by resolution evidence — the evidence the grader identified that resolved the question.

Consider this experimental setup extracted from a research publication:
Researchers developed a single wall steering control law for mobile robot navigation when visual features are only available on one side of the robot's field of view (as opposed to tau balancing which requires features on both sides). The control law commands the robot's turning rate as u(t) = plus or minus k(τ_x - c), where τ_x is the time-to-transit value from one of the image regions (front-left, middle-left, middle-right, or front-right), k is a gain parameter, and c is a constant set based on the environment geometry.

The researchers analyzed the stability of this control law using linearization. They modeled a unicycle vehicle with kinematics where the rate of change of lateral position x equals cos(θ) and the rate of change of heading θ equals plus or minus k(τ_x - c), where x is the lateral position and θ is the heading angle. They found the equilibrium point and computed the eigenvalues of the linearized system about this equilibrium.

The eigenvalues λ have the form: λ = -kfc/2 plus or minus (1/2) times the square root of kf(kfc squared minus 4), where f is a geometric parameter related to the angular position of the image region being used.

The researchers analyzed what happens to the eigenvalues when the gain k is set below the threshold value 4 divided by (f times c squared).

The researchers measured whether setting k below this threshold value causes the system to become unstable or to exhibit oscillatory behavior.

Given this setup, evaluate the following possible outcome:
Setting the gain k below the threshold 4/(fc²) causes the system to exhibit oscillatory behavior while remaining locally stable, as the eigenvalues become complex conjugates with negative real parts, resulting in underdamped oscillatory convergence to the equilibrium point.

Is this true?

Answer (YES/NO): YES